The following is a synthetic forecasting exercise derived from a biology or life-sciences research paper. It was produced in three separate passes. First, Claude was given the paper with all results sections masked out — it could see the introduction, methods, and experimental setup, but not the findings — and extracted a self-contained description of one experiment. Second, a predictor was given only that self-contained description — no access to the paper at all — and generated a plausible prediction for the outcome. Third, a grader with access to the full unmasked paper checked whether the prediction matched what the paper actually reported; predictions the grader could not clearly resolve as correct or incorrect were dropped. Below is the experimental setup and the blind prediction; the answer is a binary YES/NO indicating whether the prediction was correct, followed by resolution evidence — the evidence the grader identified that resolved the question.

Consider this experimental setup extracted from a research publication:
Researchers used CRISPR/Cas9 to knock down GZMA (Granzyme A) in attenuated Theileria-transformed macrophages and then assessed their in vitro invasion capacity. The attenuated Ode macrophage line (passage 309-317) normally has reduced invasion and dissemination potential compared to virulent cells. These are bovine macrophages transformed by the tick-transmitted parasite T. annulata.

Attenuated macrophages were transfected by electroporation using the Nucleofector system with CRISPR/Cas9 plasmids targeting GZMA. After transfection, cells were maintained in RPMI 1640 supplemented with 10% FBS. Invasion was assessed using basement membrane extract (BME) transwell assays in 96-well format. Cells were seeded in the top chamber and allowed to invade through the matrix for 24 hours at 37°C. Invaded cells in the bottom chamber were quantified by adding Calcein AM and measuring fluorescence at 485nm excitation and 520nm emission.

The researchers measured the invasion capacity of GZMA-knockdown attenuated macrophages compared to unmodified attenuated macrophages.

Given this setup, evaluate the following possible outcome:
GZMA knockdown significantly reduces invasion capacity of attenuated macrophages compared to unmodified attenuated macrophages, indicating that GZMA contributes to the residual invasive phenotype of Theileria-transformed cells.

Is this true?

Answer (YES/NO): NO